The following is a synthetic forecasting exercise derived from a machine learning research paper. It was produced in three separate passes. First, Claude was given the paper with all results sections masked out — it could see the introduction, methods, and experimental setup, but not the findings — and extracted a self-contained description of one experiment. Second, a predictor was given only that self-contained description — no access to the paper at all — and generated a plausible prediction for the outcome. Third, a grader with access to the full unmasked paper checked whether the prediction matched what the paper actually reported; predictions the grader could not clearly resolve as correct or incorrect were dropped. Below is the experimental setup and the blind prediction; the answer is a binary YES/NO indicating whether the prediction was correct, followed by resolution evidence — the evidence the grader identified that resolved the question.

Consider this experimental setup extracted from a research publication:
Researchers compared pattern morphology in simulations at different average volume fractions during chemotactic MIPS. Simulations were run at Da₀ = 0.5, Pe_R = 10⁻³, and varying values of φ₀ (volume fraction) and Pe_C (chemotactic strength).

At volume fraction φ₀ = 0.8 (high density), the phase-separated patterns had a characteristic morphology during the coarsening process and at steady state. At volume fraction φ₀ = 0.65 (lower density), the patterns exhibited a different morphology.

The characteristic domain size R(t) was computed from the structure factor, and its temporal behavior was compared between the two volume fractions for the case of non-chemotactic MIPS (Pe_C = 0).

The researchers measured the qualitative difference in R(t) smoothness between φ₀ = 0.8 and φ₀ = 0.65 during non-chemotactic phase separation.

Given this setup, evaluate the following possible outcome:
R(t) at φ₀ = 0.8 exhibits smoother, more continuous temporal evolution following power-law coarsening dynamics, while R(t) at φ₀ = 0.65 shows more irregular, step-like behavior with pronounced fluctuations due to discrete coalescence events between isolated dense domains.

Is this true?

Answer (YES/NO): NO